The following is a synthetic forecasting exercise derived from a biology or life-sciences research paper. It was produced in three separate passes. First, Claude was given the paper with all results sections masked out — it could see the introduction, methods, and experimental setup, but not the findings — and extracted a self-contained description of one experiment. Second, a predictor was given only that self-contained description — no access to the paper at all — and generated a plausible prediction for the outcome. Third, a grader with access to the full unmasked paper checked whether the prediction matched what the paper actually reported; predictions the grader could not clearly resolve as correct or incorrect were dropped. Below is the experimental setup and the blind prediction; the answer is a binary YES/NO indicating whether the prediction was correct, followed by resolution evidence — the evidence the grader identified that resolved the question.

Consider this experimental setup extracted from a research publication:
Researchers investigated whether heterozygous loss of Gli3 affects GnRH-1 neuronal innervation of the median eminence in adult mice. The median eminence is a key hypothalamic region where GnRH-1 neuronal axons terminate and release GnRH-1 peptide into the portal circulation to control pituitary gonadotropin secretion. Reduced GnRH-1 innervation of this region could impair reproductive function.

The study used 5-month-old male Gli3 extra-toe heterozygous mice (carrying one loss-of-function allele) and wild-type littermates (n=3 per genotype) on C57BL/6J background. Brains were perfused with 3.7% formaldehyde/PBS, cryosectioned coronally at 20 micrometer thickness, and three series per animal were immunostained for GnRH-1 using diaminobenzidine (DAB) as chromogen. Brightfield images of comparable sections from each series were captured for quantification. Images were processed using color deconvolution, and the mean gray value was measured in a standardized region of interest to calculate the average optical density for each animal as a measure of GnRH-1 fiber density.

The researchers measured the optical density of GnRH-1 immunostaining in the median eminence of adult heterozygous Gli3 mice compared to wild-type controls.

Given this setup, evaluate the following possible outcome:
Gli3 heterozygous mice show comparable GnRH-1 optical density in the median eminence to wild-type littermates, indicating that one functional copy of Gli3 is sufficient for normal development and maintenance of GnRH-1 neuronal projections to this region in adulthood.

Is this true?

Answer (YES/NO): YES